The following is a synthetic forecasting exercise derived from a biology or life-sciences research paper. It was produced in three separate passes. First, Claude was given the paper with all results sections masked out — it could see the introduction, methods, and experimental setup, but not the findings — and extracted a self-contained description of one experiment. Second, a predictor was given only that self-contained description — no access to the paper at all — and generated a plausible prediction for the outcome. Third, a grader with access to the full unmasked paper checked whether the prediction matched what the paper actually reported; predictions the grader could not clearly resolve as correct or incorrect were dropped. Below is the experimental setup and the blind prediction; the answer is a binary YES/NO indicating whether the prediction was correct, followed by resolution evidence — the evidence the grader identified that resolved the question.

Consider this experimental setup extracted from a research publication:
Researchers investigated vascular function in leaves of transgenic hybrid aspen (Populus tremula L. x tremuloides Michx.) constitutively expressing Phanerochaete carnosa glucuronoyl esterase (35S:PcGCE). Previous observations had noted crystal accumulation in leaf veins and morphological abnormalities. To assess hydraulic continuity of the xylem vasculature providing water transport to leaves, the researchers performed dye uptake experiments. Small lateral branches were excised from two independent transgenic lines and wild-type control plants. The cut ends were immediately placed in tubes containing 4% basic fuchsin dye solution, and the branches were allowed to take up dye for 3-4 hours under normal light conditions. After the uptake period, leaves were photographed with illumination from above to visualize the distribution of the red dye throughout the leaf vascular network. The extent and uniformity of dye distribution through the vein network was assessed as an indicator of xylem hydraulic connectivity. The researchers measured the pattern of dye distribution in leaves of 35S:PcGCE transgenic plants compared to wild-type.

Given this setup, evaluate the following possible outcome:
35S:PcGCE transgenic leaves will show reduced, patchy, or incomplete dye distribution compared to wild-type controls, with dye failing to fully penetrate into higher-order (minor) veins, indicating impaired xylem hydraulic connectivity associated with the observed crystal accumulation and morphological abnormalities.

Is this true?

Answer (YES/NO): YES